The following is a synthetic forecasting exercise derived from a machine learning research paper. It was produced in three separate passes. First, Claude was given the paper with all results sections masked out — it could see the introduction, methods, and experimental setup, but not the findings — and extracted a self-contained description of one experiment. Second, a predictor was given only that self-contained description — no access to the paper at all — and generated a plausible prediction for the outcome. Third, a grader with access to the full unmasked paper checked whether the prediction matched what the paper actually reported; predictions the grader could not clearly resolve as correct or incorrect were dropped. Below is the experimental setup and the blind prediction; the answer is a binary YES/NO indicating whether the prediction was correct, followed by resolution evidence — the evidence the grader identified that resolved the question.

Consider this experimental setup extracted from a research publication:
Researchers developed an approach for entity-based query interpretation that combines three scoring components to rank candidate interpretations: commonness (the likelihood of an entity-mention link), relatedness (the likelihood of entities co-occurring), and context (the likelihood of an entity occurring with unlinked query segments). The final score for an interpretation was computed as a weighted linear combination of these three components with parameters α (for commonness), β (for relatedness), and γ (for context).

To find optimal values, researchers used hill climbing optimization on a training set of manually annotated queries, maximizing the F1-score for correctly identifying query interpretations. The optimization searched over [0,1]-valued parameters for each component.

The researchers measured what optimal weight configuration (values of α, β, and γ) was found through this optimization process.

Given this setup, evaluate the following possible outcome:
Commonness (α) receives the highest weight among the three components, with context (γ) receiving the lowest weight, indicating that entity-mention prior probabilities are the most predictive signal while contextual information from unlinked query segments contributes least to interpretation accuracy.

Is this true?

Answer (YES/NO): NO